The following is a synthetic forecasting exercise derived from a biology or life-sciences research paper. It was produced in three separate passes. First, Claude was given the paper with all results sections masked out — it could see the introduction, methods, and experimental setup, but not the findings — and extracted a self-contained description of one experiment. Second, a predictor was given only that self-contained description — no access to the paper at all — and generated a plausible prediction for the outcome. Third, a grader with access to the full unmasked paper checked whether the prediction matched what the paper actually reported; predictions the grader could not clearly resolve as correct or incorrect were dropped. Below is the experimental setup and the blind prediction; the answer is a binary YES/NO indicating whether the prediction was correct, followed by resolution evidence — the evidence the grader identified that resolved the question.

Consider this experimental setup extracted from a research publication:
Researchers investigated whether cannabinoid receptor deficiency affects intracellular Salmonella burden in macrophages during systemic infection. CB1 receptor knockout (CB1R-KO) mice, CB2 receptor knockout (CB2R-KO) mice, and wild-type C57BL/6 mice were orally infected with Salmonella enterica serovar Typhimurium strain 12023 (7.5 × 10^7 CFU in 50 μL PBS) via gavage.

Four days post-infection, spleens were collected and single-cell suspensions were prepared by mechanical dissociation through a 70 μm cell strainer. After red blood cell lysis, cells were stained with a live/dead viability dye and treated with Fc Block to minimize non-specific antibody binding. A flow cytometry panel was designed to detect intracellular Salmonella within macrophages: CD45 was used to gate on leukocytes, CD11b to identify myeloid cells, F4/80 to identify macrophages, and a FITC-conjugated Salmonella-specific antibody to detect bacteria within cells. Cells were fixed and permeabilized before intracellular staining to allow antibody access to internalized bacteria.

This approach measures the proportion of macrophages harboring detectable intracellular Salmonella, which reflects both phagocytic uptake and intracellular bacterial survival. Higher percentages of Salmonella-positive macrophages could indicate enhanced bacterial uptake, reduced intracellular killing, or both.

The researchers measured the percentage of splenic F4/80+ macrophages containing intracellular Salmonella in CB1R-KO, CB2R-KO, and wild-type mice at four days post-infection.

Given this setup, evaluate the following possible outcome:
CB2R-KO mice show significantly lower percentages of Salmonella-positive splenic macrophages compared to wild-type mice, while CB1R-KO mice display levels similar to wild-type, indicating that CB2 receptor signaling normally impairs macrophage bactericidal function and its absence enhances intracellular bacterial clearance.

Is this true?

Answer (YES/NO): NO